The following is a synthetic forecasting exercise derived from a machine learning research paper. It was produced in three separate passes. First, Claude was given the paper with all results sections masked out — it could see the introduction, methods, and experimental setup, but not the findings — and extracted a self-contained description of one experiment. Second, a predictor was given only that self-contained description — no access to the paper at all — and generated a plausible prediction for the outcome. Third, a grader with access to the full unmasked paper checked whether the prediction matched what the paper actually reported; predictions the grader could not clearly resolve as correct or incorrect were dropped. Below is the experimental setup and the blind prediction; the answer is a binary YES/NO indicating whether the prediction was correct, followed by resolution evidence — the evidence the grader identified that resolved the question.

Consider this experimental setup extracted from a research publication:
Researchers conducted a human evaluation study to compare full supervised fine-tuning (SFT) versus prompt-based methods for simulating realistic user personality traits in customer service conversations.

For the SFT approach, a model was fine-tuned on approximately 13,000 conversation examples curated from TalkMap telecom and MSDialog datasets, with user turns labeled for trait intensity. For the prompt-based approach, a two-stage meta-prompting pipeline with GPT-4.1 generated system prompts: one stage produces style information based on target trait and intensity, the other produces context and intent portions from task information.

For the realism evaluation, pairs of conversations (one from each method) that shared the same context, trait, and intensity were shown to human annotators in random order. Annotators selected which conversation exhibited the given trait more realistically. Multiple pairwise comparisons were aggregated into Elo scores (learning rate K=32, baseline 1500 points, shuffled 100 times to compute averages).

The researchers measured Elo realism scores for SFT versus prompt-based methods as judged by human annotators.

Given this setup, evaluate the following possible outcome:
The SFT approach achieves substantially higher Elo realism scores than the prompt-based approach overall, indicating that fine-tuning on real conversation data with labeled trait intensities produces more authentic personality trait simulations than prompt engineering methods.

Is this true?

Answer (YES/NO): NO